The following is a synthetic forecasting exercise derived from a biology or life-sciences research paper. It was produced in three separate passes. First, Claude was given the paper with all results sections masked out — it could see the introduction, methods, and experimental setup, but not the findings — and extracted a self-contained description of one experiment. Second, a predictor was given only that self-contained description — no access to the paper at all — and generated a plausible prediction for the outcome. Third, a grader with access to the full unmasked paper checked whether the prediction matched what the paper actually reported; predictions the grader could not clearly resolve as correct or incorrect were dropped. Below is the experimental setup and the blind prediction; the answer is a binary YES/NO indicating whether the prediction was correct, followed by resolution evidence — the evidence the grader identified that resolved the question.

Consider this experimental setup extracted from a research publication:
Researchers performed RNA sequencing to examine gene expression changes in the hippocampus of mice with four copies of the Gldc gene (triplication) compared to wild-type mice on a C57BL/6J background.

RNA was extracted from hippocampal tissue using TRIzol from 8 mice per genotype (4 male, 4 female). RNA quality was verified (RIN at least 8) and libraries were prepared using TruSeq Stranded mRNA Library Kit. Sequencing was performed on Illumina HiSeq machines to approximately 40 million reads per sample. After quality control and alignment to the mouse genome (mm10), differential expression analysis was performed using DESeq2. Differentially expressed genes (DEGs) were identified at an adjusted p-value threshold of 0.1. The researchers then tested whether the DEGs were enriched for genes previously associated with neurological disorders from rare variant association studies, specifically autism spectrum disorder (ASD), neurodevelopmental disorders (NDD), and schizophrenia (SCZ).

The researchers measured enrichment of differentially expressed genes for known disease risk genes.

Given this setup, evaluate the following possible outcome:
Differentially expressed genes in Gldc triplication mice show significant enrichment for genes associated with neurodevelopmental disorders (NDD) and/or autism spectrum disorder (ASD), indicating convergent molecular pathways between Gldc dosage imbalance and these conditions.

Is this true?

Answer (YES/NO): YES